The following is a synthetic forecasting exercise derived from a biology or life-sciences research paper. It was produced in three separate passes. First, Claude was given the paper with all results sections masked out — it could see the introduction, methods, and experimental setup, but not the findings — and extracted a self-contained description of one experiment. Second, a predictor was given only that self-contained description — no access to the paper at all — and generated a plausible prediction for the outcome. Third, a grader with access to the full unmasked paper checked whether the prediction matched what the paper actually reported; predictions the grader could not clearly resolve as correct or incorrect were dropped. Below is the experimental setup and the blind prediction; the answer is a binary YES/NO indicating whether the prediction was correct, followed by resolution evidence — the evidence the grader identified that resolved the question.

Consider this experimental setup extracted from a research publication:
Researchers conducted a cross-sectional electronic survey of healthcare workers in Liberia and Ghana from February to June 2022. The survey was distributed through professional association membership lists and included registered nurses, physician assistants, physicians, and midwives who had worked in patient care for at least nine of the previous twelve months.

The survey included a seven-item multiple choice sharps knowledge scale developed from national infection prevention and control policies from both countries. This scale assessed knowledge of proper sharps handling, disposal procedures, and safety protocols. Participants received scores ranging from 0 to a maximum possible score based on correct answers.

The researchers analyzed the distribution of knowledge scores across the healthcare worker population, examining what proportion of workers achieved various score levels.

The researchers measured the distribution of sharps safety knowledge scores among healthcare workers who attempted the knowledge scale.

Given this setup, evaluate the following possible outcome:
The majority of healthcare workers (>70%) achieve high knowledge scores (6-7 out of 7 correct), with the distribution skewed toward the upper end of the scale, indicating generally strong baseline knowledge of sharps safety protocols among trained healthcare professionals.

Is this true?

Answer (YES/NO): NO